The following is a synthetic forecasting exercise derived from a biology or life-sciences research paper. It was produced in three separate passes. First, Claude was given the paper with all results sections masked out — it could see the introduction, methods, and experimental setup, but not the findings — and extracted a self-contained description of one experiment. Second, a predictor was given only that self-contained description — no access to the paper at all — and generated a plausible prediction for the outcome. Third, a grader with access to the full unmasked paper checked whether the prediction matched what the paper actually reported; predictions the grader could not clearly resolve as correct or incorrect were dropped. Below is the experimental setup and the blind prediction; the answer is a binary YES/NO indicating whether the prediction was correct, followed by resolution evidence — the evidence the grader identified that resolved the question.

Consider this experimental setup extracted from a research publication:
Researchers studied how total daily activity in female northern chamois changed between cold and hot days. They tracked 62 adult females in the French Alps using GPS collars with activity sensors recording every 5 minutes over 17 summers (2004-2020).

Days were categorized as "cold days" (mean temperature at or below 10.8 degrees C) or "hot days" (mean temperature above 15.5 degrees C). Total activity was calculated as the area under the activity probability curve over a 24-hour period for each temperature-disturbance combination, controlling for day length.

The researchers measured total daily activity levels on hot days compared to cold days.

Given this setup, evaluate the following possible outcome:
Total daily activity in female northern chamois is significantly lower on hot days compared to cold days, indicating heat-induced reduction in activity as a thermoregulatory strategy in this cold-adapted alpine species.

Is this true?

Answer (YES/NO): NO